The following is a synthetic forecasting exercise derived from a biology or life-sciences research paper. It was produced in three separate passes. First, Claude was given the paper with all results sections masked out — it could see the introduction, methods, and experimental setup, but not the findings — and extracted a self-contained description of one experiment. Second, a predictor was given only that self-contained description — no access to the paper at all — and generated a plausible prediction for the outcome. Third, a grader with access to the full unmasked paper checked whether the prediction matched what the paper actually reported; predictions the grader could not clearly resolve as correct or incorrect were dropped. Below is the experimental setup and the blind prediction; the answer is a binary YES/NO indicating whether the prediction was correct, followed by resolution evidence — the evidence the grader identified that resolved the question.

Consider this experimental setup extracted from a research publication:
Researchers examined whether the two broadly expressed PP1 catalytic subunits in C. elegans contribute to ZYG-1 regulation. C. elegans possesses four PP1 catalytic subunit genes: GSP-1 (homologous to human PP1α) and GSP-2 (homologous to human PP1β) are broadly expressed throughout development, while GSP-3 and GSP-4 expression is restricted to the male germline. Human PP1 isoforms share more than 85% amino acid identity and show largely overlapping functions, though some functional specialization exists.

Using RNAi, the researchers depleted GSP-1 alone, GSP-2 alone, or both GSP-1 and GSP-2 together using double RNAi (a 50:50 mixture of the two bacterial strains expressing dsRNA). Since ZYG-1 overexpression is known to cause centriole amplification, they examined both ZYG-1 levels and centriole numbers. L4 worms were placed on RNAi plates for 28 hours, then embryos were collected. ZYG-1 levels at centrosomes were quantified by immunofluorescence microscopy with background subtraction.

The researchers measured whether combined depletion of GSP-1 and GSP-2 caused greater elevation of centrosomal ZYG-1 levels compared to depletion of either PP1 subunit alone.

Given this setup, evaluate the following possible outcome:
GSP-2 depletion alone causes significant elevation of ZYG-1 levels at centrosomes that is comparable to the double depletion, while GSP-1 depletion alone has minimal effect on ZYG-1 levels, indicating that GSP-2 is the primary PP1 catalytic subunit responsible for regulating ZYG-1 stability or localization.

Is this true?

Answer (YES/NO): NO